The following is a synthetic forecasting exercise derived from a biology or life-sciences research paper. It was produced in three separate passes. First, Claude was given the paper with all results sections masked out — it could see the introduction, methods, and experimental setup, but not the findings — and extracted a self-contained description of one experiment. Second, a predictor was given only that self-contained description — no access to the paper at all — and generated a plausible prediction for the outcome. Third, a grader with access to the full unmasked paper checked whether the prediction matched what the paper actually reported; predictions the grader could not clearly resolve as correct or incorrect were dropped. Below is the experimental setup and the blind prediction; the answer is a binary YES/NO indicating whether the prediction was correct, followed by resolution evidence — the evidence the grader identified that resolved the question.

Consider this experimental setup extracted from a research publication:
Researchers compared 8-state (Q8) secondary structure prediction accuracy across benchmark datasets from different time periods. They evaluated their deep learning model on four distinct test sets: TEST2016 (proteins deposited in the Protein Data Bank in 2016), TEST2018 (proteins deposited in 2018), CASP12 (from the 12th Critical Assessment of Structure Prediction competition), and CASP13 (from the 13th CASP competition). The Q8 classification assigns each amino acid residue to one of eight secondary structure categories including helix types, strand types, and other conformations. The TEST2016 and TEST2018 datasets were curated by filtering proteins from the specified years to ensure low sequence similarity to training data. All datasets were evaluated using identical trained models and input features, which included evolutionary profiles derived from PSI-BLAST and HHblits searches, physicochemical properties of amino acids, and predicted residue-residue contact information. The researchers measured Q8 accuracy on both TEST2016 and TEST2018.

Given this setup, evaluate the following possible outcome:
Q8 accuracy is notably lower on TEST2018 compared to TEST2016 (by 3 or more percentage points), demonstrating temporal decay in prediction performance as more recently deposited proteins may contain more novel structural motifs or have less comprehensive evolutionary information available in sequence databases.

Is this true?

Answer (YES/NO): NO